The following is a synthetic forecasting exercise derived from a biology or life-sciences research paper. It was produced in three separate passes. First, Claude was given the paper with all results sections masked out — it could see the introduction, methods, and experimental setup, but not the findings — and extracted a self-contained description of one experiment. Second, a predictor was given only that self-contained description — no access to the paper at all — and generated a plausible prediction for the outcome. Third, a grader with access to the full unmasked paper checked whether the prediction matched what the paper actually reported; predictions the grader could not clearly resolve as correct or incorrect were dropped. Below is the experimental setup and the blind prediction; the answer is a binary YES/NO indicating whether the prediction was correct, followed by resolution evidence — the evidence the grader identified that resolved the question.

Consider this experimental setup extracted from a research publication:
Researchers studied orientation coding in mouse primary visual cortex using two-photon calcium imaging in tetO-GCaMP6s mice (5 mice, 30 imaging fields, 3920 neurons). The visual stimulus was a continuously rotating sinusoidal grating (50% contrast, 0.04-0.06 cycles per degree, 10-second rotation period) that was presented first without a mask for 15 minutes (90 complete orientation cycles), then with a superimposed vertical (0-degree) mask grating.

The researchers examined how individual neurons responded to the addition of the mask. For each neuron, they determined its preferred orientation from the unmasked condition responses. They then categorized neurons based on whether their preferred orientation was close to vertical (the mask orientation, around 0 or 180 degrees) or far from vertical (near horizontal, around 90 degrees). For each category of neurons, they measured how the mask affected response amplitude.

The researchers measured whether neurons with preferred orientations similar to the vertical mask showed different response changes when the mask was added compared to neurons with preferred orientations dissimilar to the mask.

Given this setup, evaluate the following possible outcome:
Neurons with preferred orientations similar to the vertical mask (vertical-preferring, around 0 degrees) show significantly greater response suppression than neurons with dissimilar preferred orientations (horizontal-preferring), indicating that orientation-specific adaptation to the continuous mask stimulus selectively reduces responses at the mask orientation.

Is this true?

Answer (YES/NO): NO